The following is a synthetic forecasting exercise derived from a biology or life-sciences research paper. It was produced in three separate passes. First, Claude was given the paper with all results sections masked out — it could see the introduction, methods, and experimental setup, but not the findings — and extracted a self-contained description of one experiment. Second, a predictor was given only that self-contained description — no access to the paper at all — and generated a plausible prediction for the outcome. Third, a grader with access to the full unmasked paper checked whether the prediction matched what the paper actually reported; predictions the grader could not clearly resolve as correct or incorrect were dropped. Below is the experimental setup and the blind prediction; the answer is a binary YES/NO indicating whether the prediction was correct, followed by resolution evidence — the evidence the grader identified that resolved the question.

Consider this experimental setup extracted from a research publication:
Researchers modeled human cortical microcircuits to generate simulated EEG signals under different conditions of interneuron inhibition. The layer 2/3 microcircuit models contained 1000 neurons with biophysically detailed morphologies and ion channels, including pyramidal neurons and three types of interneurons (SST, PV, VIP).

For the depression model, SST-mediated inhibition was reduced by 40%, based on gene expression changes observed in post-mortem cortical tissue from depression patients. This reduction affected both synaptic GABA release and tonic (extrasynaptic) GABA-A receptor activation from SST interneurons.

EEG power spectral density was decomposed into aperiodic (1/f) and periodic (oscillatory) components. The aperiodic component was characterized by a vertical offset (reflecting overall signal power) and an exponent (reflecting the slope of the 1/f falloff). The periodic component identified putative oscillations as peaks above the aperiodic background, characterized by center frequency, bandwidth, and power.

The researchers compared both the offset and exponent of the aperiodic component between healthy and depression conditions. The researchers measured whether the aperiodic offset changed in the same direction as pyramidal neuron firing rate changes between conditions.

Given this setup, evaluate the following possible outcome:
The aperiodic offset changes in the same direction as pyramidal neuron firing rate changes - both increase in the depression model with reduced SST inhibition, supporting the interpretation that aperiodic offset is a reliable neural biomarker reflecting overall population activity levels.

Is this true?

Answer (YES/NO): YES